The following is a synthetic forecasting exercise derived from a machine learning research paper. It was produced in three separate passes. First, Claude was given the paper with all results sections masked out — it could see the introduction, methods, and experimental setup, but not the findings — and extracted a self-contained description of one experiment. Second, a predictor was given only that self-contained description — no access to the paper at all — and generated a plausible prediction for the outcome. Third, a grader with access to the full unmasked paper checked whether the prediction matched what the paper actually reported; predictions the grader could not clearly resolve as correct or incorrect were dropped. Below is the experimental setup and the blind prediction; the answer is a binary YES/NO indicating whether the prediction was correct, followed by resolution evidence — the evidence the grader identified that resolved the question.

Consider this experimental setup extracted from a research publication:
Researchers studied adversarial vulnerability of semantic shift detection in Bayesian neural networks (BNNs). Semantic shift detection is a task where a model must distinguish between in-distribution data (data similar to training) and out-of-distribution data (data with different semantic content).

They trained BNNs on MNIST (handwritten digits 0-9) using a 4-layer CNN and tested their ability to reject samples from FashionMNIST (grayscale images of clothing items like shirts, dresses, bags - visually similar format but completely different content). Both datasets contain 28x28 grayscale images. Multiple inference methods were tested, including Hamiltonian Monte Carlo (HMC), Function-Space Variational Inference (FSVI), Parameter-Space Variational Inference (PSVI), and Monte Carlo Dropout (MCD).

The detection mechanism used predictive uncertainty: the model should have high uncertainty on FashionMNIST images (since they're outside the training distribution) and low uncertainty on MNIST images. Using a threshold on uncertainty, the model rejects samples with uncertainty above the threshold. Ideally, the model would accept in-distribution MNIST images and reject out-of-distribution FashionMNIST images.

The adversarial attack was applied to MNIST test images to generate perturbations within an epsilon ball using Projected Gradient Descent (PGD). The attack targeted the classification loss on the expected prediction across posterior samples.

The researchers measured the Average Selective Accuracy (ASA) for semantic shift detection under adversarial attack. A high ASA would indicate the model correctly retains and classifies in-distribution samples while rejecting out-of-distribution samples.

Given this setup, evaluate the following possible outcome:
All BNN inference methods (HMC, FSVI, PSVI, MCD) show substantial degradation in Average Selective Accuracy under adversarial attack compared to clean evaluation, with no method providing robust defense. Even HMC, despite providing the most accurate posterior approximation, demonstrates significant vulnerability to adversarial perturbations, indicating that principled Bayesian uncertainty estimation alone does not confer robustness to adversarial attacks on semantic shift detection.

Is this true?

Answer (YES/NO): YES